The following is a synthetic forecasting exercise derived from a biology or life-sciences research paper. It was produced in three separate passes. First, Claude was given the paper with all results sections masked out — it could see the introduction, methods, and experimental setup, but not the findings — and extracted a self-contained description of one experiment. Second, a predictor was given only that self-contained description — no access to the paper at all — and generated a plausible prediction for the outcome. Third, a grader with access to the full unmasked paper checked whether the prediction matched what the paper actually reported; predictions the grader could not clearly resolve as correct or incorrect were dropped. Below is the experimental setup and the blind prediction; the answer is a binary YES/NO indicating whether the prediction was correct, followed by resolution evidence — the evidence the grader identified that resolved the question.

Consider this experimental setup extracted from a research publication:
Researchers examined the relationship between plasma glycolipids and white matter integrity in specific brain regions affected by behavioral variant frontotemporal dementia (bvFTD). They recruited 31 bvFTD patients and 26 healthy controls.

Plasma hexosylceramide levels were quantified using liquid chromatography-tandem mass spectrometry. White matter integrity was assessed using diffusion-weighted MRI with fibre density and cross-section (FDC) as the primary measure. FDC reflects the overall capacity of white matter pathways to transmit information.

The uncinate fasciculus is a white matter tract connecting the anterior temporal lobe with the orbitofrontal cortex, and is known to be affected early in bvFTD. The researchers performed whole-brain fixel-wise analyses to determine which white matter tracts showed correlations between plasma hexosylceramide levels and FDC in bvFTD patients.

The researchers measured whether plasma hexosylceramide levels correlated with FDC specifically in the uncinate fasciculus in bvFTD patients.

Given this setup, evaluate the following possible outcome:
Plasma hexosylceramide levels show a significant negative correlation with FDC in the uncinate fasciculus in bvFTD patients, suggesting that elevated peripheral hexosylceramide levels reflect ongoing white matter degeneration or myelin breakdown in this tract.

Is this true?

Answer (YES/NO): NO